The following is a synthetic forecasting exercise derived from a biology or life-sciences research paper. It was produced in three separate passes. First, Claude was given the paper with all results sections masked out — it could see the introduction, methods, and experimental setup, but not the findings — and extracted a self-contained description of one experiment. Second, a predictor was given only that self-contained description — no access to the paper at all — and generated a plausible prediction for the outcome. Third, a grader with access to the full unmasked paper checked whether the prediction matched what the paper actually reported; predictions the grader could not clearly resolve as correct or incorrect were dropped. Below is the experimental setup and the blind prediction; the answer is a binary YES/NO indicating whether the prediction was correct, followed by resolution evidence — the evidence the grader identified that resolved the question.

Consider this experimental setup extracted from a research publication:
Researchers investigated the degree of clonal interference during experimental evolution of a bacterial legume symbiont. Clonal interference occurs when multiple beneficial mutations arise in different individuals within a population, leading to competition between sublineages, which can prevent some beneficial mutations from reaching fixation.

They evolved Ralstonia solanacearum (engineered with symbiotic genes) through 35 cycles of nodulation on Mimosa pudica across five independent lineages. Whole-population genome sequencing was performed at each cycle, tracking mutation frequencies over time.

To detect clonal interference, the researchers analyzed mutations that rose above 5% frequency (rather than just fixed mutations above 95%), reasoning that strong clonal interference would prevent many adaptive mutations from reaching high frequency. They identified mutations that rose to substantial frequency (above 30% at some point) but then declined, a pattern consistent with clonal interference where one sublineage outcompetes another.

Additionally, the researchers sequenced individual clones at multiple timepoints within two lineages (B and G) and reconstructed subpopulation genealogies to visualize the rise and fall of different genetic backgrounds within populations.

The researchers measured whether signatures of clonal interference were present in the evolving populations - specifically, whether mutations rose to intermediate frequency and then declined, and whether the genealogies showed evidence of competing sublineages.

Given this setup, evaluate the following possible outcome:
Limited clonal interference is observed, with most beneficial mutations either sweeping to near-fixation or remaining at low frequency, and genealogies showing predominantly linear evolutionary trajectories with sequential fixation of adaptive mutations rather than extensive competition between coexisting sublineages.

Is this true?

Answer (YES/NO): NO